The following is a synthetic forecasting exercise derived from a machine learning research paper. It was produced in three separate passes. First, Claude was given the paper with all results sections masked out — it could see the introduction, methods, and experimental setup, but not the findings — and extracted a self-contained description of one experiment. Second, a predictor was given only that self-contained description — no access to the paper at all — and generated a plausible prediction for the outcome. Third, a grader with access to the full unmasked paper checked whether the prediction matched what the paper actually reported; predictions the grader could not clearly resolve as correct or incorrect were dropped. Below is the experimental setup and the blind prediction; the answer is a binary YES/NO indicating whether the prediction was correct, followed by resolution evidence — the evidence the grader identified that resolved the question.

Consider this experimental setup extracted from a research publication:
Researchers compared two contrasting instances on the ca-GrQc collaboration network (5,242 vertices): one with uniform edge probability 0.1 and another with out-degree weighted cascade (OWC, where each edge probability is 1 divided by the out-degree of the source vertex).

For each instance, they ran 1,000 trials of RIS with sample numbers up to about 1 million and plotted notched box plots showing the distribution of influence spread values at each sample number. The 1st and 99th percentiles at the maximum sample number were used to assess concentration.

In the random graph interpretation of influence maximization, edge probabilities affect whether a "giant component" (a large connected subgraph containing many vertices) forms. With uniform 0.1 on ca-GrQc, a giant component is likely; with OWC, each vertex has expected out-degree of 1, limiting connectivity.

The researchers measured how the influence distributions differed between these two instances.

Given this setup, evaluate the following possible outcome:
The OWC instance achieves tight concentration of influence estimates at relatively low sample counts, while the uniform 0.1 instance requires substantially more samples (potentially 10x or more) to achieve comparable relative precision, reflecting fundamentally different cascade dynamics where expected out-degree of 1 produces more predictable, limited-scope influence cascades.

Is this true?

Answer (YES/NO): NO